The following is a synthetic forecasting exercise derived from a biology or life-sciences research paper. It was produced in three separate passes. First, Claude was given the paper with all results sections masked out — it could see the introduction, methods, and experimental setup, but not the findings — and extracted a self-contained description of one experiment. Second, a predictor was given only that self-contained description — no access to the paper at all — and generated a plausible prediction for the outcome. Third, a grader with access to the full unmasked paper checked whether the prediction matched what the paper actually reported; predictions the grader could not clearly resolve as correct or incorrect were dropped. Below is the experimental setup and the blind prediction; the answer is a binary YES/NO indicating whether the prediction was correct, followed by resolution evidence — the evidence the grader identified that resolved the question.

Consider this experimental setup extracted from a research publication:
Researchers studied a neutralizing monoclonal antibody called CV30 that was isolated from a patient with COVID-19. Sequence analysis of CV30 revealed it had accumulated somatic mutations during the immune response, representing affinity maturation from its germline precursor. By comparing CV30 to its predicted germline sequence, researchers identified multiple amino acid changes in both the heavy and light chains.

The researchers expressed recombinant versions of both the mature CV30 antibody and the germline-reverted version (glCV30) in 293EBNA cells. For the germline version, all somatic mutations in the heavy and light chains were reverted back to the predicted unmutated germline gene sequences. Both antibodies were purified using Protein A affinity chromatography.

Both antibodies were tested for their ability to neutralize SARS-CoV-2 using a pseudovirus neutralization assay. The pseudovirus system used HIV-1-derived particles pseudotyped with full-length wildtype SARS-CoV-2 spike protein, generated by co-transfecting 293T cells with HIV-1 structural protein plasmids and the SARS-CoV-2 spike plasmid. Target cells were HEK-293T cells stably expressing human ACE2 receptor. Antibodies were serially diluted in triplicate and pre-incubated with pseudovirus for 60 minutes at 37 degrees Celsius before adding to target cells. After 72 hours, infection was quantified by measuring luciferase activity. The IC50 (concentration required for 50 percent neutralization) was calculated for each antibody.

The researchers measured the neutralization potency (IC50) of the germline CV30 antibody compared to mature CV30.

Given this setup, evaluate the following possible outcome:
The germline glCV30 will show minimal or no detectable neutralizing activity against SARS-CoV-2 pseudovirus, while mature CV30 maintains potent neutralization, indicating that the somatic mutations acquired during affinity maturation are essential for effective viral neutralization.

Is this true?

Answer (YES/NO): NO